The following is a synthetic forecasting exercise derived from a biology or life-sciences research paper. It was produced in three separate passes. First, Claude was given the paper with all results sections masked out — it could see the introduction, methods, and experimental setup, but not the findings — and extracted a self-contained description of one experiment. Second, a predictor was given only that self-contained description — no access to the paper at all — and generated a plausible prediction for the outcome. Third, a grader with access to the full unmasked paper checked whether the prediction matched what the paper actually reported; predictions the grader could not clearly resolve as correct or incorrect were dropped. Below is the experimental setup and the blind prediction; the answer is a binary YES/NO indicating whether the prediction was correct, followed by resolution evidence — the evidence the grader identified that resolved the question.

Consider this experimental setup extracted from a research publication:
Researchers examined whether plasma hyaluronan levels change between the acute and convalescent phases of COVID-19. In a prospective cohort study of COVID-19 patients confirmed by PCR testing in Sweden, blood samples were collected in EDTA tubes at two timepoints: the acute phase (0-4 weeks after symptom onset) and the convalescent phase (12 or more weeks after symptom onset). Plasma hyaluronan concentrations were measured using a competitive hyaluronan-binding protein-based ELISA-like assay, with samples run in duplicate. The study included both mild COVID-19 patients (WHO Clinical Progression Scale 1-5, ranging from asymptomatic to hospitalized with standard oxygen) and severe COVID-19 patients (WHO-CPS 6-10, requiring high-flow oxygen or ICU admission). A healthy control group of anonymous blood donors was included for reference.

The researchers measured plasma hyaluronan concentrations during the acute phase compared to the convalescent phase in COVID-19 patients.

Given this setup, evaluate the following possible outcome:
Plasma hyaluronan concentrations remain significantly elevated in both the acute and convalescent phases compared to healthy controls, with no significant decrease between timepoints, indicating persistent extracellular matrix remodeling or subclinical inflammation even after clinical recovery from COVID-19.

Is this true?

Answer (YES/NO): NO